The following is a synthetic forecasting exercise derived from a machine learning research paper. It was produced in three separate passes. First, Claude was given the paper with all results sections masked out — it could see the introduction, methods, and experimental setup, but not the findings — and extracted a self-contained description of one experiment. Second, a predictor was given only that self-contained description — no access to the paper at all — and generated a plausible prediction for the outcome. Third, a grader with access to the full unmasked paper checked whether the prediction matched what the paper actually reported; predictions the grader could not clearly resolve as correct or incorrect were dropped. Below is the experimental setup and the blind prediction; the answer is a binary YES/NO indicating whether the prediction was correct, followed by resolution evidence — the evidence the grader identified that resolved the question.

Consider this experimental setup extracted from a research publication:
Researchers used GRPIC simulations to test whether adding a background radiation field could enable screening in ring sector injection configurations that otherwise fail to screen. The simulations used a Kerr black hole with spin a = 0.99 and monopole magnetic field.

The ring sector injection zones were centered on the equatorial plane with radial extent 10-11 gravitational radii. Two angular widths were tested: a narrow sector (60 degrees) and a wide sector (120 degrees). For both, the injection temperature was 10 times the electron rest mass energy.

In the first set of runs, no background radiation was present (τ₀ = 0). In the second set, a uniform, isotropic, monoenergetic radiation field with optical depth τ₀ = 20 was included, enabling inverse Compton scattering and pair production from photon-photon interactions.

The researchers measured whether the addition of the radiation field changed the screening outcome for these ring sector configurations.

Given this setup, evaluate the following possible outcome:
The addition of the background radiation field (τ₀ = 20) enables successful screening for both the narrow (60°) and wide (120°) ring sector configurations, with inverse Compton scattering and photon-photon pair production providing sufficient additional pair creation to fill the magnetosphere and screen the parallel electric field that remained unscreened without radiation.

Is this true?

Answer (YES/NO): YES